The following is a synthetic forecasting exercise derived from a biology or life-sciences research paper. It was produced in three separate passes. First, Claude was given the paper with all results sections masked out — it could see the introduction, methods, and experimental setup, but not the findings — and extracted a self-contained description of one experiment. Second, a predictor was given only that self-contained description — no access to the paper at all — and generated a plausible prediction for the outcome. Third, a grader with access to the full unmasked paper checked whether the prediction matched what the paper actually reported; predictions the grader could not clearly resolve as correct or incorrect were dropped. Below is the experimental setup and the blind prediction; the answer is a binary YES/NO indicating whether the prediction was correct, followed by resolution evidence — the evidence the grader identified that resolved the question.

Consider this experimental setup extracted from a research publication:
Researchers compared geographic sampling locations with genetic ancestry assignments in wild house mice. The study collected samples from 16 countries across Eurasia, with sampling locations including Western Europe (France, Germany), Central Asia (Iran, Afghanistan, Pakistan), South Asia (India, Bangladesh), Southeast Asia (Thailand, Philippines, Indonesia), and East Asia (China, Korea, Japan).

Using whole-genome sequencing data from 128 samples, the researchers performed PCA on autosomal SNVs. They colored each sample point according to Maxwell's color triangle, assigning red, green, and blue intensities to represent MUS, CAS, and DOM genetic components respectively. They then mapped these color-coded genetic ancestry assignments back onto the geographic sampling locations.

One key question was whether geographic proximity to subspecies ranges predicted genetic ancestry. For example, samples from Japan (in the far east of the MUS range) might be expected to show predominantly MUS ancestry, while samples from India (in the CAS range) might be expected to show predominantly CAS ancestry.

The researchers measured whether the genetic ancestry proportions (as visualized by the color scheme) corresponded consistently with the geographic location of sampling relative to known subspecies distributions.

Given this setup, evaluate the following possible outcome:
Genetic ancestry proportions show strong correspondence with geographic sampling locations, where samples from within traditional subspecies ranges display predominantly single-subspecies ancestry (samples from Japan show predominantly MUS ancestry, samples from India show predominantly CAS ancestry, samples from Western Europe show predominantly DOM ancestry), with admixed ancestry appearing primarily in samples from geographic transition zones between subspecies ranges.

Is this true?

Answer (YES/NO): NO